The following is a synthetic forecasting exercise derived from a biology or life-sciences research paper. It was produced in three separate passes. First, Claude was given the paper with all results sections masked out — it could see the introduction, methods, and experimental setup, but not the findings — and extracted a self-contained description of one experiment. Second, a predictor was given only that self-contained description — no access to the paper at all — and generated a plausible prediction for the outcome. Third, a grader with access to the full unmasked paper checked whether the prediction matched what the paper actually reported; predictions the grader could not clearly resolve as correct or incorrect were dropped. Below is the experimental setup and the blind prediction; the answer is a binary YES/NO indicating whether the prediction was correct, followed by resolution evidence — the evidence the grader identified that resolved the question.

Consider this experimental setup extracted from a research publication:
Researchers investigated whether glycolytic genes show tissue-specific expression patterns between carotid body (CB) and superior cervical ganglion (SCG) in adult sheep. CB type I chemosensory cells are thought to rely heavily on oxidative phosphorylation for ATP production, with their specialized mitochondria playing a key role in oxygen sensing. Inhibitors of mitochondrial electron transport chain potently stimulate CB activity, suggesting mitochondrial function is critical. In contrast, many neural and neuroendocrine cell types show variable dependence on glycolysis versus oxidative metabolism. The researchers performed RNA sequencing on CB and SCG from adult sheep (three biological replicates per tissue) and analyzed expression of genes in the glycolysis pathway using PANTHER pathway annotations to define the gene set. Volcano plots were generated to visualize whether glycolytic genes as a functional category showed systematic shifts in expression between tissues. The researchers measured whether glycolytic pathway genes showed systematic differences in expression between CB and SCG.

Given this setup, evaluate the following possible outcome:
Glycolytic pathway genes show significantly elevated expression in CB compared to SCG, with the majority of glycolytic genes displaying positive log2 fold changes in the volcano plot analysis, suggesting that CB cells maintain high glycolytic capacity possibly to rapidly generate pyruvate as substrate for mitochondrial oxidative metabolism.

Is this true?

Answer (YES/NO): NO